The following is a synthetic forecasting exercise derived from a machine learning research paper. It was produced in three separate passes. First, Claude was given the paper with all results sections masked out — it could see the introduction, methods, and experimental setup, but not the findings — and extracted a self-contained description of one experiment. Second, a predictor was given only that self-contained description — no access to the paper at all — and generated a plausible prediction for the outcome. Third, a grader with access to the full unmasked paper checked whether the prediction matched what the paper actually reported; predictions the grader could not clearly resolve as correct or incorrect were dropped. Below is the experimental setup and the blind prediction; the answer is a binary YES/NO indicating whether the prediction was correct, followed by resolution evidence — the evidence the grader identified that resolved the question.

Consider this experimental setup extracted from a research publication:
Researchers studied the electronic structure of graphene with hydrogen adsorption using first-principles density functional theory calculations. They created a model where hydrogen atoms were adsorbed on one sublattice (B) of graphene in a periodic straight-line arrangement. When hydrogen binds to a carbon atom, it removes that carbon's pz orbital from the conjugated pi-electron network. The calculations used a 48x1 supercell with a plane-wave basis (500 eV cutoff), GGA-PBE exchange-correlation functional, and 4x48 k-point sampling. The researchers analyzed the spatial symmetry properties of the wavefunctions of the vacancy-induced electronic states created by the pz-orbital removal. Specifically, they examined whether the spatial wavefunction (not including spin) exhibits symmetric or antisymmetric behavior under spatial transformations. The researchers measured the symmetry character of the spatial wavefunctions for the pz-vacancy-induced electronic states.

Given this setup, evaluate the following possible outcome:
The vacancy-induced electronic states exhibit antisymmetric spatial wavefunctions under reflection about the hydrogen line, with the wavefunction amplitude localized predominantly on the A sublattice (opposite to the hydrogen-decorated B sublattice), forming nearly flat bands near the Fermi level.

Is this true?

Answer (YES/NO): NO